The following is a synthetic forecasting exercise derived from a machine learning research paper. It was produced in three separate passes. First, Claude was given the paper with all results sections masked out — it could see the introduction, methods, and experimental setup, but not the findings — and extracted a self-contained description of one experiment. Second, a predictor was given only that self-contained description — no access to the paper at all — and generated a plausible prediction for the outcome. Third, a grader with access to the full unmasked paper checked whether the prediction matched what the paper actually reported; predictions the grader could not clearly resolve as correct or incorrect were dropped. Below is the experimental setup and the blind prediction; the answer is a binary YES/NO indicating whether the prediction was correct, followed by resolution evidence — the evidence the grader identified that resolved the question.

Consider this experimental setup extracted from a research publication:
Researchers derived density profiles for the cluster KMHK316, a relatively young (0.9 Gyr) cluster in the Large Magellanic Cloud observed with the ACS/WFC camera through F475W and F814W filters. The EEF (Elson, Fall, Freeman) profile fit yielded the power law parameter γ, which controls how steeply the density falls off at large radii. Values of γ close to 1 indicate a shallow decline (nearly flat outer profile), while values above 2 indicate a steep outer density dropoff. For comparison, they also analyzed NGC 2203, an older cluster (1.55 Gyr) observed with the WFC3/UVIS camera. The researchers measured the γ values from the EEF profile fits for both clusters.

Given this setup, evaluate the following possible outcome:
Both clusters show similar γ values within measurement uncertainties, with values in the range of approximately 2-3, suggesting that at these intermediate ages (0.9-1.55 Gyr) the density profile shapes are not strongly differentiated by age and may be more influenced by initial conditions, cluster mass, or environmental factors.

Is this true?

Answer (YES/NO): NO